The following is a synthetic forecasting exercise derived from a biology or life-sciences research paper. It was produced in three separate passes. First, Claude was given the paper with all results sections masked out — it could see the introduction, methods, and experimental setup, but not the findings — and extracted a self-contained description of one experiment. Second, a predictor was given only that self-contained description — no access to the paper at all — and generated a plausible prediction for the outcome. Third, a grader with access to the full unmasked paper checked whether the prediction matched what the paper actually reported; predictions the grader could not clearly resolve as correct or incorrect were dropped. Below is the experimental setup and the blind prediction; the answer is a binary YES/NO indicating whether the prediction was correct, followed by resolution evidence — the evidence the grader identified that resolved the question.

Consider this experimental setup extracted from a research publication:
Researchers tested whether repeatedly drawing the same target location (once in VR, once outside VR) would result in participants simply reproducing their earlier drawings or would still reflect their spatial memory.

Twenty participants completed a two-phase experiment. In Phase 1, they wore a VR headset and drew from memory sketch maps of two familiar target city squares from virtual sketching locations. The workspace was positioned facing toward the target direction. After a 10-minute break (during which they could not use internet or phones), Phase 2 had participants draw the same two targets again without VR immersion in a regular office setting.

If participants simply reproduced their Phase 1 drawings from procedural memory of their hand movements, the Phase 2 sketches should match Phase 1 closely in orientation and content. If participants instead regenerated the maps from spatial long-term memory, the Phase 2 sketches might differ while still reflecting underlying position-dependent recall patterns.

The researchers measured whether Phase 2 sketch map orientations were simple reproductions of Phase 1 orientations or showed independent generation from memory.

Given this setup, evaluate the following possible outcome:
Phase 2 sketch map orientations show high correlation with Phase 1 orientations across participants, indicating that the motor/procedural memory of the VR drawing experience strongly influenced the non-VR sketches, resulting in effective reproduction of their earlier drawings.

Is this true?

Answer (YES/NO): NO